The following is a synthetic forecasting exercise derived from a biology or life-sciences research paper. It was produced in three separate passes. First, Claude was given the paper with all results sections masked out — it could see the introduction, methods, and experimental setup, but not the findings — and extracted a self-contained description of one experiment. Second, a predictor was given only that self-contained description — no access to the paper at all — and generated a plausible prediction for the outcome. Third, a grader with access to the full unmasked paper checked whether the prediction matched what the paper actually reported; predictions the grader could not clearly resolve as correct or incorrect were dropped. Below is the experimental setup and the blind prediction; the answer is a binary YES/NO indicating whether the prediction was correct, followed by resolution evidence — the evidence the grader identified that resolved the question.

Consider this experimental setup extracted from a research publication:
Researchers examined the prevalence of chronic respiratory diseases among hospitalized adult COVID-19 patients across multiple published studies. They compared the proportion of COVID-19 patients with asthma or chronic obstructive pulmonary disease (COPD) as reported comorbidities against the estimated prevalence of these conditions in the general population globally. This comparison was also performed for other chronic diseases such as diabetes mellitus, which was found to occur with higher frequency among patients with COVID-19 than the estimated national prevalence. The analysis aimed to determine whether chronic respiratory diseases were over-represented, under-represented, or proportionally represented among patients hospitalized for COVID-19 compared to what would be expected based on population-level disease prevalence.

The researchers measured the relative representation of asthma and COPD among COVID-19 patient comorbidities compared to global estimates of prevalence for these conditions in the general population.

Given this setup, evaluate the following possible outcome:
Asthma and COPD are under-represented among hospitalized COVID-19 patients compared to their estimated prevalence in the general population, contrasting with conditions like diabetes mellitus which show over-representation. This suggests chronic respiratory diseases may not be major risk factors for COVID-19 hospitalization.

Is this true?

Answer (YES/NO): YES